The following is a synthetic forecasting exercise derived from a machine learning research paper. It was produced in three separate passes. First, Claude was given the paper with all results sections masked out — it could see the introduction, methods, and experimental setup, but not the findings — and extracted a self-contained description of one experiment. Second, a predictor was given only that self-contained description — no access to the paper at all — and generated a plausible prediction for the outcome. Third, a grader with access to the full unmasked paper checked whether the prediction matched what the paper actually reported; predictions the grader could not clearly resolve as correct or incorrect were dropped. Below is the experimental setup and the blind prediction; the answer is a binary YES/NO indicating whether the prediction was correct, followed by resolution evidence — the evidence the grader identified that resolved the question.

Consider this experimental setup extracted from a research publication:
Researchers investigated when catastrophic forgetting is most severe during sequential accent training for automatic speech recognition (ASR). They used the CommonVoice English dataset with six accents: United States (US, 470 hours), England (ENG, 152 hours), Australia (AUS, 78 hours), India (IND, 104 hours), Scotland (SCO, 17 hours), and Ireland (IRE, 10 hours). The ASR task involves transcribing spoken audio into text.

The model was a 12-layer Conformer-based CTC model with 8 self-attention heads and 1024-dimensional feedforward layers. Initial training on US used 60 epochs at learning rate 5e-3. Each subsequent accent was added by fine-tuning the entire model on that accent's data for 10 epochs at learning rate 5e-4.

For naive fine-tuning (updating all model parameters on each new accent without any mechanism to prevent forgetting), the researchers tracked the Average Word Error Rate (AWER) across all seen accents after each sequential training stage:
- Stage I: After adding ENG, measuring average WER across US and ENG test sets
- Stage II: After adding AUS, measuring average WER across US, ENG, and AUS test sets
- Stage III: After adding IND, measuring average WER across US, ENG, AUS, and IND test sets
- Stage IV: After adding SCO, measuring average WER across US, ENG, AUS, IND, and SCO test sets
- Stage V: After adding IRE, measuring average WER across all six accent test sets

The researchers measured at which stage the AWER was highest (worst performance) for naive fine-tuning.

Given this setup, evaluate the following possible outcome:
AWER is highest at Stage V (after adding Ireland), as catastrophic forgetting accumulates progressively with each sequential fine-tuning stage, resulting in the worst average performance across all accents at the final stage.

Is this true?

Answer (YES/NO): NO